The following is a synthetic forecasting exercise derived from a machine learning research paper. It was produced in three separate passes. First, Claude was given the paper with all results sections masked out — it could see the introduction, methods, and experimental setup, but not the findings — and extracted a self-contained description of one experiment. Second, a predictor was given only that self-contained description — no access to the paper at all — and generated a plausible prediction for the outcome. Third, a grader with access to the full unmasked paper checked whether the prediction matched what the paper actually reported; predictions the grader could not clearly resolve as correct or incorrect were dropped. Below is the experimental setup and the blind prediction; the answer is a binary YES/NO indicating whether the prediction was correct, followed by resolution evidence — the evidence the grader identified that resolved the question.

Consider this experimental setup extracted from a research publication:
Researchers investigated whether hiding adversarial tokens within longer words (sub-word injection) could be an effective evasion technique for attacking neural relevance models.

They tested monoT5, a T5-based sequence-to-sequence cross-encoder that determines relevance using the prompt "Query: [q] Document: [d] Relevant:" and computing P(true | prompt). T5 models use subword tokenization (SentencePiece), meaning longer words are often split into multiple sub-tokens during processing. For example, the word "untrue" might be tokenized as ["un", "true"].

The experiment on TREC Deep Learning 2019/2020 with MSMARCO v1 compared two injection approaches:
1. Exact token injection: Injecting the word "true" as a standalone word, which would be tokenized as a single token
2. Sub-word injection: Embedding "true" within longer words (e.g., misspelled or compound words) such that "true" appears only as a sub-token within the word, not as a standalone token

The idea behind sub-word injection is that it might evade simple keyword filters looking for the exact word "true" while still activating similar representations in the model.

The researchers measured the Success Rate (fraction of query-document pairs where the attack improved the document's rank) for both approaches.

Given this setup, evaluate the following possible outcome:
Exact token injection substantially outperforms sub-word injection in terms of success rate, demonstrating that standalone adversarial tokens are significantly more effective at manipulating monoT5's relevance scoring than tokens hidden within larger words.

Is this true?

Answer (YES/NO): YES